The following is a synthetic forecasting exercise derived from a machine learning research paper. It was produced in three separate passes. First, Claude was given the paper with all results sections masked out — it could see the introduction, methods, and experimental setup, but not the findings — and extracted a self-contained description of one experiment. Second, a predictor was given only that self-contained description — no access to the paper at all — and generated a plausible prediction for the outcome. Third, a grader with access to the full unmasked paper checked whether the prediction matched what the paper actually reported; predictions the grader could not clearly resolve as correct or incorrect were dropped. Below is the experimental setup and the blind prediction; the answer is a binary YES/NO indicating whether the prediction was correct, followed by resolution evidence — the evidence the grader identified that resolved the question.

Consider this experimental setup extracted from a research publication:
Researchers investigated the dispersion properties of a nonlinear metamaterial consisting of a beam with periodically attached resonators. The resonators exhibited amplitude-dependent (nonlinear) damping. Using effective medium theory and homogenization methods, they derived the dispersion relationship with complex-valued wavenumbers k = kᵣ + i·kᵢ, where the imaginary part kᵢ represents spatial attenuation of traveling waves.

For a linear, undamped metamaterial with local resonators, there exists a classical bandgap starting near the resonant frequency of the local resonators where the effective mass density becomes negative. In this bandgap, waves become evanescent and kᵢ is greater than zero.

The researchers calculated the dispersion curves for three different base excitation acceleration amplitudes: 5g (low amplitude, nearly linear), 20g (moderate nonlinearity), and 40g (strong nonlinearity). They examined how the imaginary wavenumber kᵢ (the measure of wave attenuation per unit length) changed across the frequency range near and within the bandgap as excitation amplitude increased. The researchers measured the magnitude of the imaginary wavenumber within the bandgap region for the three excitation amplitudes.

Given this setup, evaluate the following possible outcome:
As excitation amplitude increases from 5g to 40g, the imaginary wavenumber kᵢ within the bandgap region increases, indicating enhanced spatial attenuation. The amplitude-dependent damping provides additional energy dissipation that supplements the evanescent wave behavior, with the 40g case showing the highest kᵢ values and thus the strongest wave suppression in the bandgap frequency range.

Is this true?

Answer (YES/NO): NO